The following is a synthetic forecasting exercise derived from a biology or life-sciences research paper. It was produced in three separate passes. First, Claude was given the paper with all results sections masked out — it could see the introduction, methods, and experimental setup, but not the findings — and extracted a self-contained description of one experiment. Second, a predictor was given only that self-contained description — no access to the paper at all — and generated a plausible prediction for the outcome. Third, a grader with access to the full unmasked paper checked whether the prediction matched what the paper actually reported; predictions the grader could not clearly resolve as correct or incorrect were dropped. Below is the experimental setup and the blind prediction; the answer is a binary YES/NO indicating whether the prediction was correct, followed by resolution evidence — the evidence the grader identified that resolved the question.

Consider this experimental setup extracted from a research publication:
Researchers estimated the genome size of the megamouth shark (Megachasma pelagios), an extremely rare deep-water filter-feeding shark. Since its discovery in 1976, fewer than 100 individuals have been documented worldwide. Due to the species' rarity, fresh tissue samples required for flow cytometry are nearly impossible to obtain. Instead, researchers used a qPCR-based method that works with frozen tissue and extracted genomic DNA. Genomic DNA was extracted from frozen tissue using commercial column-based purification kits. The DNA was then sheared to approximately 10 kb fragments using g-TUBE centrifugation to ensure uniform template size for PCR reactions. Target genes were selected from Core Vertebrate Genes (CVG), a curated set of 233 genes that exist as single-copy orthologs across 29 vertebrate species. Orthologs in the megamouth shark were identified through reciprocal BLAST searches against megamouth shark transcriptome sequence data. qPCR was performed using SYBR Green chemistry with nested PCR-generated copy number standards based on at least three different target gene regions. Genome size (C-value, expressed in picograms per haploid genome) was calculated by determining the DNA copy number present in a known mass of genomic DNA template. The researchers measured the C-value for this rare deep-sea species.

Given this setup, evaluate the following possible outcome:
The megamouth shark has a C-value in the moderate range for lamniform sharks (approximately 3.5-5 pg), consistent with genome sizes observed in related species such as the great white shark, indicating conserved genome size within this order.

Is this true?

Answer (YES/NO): NO